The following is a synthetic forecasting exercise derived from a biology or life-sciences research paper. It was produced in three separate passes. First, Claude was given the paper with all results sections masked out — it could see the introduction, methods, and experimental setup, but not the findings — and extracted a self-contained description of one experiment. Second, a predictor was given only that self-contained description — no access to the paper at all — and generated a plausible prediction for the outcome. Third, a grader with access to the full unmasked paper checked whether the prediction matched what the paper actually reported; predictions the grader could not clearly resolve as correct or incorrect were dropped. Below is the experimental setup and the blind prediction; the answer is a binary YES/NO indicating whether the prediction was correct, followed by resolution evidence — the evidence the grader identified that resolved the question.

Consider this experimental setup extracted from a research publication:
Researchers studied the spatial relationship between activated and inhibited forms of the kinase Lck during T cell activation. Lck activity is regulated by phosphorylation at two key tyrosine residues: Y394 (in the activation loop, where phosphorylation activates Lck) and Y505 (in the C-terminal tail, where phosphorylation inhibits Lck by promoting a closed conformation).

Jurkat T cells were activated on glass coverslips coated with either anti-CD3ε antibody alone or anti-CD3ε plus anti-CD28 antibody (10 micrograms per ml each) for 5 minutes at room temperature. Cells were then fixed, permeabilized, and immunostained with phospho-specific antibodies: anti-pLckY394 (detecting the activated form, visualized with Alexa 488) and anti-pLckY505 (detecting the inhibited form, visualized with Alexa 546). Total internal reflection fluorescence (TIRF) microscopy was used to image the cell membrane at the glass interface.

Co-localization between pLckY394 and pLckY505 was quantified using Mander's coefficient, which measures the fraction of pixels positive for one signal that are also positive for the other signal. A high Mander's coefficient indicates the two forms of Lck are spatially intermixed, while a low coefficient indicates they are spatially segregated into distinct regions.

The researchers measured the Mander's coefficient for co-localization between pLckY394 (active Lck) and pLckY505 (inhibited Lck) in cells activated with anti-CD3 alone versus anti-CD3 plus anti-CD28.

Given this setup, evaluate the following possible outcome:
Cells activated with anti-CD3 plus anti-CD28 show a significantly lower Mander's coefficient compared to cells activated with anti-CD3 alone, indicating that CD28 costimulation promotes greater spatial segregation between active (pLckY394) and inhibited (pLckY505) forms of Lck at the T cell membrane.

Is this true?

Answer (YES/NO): YES